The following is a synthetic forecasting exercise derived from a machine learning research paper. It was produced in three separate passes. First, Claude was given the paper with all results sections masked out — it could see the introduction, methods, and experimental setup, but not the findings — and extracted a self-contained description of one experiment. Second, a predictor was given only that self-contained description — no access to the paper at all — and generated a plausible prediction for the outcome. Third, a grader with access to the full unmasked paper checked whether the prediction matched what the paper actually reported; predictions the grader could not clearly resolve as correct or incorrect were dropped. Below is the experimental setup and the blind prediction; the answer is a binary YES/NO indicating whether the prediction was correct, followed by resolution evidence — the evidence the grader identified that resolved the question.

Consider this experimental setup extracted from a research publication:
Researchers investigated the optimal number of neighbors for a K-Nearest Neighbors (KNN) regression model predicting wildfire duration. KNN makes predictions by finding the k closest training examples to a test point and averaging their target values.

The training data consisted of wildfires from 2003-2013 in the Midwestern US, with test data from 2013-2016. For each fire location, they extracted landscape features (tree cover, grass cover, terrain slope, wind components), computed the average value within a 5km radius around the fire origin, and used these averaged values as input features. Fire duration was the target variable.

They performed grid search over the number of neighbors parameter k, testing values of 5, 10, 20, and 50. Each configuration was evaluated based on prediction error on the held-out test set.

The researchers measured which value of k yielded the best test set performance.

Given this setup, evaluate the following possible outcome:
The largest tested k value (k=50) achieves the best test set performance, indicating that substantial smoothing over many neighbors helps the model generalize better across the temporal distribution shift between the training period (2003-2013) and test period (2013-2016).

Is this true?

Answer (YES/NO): NO